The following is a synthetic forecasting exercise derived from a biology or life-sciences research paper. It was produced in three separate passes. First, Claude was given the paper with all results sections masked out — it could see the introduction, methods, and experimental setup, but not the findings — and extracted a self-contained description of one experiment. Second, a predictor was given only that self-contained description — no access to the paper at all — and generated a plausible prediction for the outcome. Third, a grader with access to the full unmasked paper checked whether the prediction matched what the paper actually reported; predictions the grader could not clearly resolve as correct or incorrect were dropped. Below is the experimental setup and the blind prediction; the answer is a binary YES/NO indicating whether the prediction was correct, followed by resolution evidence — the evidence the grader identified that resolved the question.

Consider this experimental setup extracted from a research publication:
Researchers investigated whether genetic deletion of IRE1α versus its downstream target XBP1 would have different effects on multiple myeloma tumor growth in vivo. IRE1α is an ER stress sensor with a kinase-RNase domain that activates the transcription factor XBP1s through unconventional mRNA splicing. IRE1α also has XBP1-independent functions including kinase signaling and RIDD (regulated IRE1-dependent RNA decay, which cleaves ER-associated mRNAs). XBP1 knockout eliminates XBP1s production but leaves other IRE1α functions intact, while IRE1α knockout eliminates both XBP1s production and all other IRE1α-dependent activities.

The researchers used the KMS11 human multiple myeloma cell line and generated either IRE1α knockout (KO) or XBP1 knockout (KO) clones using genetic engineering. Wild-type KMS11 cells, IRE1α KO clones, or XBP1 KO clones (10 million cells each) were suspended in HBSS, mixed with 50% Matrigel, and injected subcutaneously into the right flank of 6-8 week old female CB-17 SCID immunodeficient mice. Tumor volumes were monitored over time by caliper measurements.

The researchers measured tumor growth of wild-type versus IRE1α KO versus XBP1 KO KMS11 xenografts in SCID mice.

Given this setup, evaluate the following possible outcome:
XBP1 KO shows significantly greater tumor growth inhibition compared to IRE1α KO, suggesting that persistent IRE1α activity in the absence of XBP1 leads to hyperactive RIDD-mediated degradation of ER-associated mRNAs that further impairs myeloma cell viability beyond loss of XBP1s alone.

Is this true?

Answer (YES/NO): NO